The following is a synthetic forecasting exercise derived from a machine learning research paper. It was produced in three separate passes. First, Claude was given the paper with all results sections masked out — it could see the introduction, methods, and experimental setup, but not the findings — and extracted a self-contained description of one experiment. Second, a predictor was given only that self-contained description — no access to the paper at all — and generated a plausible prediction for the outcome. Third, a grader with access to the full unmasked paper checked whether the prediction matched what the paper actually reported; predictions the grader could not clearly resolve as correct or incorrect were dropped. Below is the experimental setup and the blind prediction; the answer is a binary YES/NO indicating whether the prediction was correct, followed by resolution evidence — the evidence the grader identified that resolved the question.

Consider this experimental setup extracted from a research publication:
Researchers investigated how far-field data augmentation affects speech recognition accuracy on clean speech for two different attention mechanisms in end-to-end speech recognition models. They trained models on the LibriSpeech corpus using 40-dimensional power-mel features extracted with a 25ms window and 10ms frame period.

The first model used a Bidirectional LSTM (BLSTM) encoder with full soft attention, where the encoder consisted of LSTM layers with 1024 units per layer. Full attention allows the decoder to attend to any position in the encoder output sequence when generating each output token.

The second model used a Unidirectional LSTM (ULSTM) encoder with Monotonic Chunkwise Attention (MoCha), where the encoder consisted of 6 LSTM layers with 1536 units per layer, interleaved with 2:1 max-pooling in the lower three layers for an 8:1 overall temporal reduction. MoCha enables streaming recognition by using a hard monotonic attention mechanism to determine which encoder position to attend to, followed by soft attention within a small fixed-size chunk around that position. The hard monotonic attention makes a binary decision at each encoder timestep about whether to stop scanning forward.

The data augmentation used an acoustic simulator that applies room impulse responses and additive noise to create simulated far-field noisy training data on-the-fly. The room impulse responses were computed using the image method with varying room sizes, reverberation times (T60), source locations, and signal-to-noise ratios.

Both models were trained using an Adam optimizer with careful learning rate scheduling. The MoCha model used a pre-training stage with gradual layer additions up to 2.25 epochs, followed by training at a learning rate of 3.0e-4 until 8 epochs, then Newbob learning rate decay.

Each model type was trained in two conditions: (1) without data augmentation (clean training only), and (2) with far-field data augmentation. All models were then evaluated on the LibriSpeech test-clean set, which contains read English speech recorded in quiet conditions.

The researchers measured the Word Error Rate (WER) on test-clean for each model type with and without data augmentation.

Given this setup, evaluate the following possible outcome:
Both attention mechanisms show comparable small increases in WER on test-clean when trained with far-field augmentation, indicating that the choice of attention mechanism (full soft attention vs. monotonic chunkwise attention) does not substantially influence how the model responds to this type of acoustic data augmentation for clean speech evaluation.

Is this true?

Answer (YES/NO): NO